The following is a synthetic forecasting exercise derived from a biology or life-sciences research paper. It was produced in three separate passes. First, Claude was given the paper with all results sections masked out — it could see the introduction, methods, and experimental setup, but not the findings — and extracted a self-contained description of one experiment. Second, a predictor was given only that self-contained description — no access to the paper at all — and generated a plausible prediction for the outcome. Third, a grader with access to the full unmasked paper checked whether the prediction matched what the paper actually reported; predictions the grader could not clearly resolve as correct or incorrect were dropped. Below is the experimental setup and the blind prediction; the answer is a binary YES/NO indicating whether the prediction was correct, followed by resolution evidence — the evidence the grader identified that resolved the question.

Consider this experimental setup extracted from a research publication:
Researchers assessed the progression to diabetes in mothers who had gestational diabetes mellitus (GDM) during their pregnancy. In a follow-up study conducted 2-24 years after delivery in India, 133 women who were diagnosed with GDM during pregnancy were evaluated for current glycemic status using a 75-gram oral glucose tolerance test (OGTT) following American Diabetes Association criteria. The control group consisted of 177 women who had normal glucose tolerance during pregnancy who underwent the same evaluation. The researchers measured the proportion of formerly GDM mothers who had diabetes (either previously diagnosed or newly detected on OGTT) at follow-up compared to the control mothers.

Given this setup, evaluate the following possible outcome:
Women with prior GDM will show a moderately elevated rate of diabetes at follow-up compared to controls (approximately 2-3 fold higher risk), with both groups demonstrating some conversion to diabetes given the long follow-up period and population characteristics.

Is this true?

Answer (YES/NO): NO